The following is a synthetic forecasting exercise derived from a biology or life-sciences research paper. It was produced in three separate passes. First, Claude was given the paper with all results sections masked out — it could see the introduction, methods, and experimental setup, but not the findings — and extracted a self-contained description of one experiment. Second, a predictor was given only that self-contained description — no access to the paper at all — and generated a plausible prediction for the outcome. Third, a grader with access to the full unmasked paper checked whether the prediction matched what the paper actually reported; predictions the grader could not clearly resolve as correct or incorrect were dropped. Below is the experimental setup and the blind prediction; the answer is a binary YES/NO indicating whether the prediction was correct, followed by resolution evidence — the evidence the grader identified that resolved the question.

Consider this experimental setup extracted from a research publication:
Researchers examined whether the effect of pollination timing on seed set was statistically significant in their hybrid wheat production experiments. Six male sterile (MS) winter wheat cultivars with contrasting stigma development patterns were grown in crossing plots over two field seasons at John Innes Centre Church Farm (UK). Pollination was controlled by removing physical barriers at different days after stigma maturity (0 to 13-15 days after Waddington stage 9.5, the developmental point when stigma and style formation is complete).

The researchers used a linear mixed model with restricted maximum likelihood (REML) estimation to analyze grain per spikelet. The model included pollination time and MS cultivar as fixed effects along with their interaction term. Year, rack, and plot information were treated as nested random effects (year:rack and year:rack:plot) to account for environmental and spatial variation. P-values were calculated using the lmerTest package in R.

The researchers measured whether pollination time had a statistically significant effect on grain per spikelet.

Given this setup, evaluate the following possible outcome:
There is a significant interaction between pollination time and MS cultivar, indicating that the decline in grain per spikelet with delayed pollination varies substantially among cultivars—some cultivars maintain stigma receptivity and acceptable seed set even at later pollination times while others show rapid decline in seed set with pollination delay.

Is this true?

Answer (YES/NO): NO